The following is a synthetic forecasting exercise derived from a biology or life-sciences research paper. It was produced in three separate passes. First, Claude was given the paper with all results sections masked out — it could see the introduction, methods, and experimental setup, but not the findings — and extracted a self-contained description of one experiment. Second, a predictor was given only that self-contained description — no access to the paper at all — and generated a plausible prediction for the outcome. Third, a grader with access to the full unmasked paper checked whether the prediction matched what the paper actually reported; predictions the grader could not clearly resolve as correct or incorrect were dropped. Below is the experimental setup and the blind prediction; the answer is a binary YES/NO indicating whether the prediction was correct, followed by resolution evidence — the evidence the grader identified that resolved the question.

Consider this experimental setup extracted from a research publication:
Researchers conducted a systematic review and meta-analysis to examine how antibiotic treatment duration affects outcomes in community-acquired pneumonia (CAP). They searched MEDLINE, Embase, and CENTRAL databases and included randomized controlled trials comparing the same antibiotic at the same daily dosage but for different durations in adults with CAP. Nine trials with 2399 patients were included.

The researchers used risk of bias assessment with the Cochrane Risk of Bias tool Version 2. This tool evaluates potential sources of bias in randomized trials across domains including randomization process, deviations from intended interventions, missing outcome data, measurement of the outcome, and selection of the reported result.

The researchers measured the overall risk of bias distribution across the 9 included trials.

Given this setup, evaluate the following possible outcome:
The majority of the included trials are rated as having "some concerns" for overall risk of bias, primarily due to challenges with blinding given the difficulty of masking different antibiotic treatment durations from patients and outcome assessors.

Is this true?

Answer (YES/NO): NO